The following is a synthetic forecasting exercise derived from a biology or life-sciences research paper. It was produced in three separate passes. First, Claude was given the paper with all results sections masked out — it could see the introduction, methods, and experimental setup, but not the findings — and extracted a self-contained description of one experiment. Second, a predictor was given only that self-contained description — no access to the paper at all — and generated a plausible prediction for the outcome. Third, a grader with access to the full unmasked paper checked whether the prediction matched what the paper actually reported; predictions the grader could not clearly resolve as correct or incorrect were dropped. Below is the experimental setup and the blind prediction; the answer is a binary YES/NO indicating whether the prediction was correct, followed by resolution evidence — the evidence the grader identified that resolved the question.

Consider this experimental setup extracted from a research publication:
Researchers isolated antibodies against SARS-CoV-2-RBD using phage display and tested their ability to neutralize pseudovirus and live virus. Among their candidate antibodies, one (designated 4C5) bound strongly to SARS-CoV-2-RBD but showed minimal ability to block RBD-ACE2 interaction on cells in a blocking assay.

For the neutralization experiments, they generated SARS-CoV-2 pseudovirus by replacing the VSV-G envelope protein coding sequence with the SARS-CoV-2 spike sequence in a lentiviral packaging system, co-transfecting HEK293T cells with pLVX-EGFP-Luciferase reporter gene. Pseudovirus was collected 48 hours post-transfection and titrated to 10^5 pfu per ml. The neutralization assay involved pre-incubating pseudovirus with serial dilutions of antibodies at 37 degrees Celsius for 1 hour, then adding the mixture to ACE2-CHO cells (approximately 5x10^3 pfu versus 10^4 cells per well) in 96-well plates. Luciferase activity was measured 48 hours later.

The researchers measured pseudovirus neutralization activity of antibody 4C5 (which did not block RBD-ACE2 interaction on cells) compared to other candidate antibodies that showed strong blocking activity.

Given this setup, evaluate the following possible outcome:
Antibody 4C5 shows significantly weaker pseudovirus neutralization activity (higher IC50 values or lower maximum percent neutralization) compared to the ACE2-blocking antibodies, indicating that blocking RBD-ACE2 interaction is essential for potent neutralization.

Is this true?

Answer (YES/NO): YES